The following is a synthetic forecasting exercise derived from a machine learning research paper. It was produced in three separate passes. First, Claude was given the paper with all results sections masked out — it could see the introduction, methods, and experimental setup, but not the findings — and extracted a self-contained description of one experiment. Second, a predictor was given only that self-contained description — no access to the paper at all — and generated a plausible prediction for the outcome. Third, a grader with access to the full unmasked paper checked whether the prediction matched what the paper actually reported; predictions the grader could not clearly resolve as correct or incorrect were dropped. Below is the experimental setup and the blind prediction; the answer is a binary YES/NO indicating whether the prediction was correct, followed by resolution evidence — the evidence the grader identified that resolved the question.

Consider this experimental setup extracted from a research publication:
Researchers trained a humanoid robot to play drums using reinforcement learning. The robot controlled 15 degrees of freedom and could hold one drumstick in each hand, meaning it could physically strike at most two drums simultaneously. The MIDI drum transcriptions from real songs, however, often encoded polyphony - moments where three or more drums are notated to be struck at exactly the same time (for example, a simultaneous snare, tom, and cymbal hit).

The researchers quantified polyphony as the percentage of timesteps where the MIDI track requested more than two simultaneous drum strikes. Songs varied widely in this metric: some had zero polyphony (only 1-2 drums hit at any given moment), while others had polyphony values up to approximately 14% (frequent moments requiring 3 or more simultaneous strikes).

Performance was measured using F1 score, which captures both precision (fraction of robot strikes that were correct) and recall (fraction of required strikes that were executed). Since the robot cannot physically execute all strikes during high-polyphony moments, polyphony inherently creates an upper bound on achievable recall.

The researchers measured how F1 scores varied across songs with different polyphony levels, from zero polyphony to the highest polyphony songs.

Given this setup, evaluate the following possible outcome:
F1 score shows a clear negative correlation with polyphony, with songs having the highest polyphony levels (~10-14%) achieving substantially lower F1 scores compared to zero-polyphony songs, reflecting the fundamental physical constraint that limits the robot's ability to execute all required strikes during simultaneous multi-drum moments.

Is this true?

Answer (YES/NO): YES